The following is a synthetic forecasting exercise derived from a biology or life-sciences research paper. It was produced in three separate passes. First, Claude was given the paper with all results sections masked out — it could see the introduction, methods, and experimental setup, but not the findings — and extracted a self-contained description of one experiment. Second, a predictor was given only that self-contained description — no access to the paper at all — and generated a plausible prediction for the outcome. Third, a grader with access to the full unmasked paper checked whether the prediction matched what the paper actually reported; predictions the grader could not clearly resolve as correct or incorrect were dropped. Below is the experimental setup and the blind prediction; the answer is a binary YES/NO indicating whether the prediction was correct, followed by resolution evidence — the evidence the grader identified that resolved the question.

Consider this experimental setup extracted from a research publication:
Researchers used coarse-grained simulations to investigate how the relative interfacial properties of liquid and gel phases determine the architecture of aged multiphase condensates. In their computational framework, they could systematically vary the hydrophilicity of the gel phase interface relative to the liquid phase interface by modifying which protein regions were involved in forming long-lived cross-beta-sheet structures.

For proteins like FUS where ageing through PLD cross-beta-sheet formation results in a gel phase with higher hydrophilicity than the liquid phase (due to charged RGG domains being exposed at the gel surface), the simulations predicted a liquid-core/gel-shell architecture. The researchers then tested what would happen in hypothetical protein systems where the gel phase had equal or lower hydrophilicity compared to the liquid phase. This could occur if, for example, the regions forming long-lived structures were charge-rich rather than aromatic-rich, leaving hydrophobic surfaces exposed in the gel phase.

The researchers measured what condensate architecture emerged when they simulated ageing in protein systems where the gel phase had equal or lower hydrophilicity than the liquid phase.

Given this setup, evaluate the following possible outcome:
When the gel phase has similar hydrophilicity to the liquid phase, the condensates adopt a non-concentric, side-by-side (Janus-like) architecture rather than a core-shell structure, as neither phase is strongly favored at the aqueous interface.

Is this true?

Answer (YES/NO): NO